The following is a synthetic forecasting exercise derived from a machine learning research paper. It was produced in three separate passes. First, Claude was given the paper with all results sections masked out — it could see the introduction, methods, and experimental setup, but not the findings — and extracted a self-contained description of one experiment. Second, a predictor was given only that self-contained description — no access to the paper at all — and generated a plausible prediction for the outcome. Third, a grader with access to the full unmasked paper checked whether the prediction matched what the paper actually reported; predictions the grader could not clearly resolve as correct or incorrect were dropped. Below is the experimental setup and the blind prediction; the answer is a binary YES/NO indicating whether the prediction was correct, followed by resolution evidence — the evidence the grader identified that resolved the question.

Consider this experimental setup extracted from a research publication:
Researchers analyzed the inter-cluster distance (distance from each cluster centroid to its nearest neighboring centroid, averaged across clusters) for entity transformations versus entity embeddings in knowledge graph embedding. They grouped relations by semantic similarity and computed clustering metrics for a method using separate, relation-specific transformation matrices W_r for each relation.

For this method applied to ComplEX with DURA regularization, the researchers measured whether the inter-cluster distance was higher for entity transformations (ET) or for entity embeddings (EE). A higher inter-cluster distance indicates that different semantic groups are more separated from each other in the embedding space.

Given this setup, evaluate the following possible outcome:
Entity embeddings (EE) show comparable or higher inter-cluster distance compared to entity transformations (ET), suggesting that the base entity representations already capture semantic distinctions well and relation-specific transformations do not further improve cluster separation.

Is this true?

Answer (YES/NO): YES